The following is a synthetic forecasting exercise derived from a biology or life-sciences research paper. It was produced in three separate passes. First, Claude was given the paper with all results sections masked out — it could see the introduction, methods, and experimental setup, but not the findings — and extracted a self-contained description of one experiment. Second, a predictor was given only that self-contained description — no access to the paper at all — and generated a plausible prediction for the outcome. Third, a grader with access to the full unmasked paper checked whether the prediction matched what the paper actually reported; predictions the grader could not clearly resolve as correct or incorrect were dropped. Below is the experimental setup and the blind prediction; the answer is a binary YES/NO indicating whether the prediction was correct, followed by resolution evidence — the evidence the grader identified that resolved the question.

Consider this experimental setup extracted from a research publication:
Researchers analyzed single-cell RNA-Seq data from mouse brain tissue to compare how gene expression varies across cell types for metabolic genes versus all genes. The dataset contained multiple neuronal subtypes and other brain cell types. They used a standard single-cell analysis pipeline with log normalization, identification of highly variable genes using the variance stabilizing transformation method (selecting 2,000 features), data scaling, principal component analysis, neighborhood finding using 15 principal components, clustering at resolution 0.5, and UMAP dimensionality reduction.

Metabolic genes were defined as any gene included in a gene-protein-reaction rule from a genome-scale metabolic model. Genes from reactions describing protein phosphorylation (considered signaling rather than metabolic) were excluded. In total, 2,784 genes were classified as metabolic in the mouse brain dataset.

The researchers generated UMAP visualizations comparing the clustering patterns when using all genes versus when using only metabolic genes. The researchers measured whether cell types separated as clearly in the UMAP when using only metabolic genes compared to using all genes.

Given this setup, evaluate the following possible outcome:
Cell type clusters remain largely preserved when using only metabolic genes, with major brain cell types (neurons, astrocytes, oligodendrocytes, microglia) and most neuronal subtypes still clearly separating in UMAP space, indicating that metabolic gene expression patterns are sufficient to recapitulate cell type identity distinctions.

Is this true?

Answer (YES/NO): YES